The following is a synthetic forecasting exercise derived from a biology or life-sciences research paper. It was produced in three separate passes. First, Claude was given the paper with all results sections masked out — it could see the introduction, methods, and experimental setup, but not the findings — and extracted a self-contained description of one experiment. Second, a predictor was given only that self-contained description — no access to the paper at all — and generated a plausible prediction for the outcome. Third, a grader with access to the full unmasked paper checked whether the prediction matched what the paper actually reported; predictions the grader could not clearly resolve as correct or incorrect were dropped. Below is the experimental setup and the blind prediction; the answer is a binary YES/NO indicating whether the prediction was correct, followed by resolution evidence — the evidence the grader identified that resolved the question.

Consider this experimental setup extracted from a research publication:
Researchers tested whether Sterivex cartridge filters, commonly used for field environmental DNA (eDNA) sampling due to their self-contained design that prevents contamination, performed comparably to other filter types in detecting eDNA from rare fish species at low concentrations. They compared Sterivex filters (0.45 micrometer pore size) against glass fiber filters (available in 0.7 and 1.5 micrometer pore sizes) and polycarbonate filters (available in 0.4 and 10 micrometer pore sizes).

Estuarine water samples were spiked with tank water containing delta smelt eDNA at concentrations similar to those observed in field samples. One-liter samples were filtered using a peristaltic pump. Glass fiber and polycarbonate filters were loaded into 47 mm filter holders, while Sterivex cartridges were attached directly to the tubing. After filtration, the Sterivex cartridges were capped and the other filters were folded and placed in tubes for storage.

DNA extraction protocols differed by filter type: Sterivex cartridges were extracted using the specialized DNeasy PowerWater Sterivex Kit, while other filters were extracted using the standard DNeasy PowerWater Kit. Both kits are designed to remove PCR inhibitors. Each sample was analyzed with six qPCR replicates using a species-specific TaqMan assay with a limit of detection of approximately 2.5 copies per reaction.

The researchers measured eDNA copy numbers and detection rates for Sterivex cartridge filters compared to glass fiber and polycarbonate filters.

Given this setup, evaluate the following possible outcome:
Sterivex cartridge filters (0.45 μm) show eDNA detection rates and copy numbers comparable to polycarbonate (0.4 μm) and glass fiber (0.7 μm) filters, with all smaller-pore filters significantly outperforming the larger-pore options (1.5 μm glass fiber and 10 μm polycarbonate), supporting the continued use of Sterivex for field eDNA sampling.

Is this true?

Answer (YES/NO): NO